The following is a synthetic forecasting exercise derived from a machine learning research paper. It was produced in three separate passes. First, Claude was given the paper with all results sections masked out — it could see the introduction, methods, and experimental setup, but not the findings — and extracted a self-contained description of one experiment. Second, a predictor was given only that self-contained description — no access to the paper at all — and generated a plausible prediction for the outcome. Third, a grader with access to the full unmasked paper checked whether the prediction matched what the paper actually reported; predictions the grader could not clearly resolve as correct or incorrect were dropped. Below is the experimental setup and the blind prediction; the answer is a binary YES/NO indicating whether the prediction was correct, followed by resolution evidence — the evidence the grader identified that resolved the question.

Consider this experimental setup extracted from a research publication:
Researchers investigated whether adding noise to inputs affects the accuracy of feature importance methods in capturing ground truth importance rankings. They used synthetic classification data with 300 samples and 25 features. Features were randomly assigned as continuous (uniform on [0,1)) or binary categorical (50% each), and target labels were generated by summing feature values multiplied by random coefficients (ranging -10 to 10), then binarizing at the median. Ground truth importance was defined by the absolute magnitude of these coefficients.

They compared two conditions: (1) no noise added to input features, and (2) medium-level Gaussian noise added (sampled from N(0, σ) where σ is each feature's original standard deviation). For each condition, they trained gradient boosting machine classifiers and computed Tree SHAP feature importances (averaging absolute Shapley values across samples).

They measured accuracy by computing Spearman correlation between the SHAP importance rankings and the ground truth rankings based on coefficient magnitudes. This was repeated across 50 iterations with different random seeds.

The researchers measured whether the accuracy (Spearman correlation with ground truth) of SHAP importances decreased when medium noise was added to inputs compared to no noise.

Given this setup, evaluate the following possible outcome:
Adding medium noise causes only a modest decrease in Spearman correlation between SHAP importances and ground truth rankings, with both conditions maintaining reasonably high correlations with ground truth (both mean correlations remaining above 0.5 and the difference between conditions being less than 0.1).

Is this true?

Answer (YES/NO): NO